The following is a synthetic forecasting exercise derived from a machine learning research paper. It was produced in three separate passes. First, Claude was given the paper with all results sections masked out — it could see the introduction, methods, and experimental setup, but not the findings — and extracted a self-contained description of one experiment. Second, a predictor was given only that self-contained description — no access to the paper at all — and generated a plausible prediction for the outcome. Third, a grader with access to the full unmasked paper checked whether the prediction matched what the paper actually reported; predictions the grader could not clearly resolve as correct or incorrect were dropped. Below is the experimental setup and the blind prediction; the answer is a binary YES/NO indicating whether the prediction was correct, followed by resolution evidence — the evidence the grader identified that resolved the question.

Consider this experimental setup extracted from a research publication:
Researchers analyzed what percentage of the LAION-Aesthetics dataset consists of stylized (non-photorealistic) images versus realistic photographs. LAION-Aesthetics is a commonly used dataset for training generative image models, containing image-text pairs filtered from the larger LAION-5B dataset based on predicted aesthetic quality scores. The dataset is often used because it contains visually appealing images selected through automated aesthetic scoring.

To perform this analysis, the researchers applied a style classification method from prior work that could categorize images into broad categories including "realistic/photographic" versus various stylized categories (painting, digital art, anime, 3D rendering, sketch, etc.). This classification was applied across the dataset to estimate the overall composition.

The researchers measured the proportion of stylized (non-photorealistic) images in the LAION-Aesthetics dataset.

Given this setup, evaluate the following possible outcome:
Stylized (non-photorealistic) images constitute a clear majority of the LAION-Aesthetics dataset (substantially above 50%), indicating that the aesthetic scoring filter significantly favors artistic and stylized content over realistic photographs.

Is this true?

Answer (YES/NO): NO